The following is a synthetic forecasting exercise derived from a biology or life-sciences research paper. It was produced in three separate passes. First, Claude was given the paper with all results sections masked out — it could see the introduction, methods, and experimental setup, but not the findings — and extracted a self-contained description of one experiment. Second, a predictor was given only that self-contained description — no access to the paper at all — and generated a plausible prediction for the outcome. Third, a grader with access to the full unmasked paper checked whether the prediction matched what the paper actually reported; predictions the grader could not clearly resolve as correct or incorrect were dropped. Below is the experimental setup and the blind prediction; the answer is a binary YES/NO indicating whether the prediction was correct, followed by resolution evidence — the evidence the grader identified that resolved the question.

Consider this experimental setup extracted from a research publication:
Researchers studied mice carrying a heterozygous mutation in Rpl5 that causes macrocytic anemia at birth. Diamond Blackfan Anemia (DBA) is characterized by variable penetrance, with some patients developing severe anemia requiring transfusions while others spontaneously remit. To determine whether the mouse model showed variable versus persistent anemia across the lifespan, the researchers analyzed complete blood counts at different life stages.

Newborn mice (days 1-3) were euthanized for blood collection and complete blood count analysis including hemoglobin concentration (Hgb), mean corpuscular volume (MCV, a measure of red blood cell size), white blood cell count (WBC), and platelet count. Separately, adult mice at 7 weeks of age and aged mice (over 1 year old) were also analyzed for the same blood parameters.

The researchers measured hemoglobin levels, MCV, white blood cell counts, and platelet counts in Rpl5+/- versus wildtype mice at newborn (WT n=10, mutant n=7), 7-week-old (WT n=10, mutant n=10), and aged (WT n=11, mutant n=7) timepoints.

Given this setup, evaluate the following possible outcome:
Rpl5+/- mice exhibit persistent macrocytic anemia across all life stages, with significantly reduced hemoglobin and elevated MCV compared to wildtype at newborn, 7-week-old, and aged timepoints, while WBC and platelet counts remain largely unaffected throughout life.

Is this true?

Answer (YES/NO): NO